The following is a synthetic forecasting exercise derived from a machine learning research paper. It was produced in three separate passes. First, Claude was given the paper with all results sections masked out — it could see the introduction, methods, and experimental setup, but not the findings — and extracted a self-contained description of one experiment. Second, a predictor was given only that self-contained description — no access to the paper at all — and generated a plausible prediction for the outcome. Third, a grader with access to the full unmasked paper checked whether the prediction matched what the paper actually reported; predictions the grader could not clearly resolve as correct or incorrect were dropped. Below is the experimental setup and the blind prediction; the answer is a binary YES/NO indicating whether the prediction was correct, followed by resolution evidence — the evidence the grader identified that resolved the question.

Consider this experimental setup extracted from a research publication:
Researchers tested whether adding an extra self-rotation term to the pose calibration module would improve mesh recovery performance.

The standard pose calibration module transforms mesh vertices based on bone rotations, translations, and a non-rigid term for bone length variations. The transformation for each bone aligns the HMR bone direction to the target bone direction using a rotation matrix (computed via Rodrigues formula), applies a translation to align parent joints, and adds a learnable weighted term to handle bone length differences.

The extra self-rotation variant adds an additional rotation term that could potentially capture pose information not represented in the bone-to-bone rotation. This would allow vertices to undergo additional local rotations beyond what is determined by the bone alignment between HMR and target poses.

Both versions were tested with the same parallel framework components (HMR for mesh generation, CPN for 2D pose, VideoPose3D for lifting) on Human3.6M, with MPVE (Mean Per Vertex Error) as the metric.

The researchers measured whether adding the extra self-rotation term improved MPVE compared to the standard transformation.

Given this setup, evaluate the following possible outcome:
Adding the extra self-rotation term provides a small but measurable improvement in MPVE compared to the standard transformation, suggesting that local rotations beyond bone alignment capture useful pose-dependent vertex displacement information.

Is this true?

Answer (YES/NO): NO